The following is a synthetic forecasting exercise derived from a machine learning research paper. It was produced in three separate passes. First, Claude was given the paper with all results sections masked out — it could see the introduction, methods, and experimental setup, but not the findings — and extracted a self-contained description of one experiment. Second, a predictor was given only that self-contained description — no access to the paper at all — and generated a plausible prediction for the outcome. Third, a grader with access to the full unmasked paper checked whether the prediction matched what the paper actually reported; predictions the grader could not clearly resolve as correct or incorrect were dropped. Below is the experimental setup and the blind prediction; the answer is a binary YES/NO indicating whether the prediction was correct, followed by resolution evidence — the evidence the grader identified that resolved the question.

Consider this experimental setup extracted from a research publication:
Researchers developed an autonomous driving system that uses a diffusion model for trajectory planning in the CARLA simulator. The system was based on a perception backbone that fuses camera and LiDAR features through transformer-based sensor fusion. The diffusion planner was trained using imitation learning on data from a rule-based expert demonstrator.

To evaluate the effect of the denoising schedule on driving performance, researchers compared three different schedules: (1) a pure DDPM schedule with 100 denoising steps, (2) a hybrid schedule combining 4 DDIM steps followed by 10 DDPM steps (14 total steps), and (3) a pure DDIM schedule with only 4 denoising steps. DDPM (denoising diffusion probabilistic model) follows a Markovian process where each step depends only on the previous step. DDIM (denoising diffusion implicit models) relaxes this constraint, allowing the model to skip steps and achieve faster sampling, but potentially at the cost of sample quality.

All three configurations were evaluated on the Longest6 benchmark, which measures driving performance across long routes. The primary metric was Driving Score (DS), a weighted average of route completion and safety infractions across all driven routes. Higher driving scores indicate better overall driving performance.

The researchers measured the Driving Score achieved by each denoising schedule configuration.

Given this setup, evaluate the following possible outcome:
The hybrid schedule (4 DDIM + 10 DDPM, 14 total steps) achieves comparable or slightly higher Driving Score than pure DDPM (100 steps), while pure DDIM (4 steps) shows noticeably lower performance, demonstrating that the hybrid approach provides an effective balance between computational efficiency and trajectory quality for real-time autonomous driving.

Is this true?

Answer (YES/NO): YES